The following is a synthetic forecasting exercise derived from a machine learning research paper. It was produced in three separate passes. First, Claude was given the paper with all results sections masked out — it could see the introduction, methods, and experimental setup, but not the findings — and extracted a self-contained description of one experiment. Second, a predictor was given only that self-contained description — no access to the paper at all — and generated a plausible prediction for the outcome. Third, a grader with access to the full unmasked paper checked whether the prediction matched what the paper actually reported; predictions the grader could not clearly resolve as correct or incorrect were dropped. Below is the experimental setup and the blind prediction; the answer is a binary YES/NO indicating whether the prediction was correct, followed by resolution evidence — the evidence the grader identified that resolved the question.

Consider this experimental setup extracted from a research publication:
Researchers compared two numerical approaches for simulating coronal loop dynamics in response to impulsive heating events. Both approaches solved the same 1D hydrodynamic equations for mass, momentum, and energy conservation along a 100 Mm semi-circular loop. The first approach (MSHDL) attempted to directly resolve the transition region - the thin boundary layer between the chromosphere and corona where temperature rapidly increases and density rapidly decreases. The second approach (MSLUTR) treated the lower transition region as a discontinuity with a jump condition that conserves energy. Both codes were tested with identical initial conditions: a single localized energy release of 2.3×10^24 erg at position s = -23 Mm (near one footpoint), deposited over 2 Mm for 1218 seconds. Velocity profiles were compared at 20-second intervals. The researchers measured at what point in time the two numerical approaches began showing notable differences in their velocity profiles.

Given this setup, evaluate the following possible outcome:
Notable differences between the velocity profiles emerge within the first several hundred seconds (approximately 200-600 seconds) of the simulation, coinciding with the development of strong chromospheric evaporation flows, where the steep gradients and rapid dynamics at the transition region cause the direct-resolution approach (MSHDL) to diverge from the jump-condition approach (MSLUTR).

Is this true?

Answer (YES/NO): NO